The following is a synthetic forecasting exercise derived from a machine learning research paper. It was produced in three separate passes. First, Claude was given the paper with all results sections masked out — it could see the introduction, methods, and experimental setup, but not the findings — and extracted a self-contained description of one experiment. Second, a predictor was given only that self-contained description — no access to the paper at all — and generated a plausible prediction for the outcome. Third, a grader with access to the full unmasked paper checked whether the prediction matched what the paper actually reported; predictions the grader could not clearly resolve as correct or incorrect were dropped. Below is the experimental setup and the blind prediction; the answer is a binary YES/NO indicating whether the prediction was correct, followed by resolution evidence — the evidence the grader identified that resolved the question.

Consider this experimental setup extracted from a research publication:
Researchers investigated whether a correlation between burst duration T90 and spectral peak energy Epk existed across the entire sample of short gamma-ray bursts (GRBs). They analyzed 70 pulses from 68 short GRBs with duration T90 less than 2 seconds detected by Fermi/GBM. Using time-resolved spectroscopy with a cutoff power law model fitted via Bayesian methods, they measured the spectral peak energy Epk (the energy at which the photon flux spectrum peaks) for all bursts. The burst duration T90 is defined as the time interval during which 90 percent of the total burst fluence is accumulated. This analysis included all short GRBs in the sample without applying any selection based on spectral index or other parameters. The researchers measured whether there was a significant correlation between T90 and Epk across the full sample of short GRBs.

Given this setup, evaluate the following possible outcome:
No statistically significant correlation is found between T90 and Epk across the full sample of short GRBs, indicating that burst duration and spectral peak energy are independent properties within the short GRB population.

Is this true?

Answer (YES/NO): YES